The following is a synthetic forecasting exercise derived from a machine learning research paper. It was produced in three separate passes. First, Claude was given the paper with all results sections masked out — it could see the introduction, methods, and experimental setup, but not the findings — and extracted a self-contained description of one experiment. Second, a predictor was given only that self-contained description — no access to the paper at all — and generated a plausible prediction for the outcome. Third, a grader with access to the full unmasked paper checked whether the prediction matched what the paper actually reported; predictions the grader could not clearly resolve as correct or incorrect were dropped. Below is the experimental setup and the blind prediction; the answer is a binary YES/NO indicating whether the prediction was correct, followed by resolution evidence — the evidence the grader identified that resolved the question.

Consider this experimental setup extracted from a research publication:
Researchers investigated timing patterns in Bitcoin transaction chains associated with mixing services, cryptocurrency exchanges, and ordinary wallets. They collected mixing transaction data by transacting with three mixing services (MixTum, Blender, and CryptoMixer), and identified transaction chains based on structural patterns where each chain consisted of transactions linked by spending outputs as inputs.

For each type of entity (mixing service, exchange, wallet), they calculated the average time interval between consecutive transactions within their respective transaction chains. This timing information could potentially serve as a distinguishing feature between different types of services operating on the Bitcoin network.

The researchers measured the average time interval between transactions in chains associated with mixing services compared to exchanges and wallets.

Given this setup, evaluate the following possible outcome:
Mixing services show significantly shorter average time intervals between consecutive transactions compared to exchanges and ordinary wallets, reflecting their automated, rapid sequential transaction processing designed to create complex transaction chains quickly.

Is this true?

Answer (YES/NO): NO